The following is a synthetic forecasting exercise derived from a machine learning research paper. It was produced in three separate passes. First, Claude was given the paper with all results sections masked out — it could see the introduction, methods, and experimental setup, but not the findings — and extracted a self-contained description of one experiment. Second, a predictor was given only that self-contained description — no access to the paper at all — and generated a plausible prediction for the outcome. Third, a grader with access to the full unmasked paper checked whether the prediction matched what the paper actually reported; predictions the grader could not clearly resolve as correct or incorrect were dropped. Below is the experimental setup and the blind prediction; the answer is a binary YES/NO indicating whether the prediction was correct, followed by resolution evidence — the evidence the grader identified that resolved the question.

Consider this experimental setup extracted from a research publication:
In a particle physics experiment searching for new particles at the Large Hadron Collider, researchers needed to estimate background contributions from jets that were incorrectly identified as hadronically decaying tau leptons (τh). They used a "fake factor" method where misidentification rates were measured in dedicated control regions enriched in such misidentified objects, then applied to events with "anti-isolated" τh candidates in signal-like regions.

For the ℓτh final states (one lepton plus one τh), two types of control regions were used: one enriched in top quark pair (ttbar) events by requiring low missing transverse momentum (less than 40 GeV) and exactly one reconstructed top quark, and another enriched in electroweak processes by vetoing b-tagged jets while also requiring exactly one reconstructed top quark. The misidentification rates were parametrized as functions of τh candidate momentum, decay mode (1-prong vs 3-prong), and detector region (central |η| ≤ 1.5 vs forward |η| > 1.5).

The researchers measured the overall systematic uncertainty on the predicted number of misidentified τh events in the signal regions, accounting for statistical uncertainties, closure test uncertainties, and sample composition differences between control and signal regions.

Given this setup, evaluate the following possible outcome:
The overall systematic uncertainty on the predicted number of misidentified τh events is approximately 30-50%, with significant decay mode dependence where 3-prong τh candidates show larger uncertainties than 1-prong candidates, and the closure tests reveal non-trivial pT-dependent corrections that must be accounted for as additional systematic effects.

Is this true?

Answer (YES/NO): NO